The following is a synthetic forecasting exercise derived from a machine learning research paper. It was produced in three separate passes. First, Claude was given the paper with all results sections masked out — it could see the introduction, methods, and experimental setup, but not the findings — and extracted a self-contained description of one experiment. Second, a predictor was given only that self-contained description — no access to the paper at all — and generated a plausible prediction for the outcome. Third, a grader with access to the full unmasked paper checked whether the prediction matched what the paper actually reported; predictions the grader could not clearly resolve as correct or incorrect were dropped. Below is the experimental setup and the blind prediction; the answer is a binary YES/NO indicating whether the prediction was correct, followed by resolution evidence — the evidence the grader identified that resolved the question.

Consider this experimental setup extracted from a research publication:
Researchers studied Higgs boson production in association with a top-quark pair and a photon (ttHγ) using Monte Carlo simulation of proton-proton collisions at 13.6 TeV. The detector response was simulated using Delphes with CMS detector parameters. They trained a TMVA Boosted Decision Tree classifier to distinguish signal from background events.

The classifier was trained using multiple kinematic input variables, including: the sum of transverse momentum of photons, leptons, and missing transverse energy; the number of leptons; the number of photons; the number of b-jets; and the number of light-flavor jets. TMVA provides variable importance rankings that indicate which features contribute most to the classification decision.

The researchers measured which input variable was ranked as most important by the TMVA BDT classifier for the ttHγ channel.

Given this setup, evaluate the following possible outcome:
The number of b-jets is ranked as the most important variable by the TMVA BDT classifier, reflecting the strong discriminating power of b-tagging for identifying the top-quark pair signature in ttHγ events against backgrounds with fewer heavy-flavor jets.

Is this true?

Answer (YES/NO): NO